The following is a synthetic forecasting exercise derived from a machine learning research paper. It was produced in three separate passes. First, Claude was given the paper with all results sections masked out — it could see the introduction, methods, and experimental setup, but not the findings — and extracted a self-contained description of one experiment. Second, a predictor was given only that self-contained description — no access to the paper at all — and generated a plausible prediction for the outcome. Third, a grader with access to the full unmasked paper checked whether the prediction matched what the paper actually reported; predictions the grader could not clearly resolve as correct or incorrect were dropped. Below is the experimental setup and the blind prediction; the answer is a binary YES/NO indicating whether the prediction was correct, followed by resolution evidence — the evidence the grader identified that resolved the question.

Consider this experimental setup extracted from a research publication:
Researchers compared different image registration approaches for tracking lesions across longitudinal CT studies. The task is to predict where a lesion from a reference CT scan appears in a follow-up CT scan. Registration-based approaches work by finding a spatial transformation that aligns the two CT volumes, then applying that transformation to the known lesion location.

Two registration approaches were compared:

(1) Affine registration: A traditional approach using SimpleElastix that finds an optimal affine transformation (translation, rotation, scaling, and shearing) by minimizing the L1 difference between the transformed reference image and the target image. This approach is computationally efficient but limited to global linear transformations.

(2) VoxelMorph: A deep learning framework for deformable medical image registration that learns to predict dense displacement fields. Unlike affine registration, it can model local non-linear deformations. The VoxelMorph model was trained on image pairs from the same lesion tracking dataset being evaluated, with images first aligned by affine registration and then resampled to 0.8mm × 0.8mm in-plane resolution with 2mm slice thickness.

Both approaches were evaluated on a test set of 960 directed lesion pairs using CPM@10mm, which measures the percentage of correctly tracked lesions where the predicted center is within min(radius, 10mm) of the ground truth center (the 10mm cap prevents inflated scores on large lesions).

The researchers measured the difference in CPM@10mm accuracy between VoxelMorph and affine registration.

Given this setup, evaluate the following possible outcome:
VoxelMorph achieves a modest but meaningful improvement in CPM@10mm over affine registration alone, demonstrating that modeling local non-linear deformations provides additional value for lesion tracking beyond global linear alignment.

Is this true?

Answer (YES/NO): NO